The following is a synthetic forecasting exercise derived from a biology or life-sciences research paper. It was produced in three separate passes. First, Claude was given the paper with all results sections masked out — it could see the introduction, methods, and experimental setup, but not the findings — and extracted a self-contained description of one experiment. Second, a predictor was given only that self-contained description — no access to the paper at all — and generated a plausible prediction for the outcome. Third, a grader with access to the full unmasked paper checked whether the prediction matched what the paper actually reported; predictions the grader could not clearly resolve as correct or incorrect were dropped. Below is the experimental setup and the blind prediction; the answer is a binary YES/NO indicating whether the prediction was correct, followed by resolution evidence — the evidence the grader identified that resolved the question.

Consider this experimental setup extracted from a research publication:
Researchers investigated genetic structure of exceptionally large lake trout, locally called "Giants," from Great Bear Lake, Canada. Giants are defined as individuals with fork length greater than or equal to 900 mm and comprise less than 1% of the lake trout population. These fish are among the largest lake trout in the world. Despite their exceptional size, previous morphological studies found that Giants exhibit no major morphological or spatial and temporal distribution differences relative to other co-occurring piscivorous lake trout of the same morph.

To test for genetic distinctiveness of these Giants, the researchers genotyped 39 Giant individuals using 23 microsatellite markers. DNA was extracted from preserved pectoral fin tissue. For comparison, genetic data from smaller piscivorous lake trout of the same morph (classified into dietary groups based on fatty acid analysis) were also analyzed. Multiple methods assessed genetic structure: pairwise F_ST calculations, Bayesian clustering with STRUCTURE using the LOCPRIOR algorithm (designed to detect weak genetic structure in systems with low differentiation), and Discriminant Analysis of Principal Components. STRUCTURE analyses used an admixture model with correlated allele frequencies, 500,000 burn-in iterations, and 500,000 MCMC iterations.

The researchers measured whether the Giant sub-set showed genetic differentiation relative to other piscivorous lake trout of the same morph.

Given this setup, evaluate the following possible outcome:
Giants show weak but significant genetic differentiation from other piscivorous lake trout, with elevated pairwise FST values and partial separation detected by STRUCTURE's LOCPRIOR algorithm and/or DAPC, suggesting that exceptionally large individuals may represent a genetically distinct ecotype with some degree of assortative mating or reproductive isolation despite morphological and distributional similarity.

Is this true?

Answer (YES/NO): YES